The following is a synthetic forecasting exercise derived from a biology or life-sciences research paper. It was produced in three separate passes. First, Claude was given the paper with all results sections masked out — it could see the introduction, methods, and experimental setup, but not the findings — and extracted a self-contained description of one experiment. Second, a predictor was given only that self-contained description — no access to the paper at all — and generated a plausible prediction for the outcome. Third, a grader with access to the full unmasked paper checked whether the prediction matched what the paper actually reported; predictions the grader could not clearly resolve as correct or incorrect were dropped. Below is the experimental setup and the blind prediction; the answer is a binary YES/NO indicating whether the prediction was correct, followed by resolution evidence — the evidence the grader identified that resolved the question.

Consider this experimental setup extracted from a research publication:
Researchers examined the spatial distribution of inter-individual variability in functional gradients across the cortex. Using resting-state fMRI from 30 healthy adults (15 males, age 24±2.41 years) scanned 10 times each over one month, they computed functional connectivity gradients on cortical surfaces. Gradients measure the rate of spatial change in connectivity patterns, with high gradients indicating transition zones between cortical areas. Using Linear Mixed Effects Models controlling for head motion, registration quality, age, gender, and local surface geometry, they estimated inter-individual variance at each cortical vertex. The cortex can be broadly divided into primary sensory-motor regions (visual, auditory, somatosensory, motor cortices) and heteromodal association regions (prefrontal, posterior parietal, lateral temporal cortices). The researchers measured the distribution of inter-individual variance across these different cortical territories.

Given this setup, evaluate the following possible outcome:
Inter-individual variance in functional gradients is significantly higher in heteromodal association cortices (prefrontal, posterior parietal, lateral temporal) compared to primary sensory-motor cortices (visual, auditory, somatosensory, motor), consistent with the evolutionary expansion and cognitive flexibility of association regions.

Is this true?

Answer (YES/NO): YES